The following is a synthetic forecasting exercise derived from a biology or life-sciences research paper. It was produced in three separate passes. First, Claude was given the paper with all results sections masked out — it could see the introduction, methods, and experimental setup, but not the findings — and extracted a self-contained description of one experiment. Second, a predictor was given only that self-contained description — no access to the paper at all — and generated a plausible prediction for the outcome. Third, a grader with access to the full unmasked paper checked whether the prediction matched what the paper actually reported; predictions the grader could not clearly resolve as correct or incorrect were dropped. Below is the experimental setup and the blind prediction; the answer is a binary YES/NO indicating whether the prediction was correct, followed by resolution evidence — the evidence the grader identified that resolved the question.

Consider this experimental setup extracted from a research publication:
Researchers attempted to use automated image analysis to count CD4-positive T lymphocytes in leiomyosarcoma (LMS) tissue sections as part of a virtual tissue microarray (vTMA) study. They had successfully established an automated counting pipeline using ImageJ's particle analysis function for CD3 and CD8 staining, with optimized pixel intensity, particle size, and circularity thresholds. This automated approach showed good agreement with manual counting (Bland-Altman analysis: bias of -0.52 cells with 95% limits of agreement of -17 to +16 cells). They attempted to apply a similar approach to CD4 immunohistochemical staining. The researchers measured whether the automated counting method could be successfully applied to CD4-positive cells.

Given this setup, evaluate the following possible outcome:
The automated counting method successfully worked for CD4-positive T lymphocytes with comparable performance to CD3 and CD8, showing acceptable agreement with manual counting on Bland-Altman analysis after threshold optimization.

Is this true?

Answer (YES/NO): NO